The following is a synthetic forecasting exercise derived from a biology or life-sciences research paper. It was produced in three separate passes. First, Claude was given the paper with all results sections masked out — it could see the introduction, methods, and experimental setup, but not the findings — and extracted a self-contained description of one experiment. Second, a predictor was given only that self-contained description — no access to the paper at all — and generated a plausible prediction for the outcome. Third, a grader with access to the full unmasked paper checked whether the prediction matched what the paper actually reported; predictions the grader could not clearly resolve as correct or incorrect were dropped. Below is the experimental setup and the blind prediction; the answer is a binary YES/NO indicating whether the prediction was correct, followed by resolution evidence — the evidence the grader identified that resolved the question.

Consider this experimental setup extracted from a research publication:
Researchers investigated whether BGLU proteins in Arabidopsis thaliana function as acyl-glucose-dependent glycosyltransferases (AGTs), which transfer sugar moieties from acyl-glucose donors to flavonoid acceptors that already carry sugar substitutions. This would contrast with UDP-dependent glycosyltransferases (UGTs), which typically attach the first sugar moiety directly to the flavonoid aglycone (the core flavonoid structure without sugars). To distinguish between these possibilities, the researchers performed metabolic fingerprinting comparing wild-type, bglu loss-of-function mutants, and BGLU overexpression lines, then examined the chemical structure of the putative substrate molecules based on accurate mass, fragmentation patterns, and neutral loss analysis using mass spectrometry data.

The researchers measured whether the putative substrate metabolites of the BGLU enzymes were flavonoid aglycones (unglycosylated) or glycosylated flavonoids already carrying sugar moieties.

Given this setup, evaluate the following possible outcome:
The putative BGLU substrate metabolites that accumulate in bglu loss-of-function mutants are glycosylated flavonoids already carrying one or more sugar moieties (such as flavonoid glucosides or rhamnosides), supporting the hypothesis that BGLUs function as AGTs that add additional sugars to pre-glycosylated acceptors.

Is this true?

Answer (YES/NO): YES